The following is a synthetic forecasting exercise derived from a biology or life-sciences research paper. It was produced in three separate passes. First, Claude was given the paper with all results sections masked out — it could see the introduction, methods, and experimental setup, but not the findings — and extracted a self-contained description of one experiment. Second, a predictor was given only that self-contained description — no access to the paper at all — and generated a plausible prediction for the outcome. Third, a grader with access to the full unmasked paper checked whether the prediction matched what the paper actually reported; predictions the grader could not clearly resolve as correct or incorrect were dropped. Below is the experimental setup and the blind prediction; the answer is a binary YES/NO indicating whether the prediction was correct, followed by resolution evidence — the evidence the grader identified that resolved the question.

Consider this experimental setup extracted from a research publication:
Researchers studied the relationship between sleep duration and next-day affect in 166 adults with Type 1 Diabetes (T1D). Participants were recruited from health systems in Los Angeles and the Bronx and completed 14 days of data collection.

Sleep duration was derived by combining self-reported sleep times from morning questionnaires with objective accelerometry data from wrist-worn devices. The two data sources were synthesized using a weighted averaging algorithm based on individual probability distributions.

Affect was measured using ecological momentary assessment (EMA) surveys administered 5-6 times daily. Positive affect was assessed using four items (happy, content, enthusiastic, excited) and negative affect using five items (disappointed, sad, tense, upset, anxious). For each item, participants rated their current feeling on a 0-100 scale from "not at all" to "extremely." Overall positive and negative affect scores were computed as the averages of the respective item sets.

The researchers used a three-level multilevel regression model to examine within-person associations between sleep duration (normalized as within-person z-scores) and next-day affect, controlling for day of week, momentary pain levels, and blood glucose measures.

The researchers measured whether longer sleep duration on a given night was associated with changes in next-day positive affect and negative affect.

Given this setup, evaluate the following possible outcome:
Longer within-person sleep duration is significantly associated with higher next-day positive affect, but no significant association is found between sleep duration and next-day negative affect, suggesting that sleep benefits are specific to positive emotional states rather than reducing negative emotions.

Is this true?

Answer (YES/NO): NO